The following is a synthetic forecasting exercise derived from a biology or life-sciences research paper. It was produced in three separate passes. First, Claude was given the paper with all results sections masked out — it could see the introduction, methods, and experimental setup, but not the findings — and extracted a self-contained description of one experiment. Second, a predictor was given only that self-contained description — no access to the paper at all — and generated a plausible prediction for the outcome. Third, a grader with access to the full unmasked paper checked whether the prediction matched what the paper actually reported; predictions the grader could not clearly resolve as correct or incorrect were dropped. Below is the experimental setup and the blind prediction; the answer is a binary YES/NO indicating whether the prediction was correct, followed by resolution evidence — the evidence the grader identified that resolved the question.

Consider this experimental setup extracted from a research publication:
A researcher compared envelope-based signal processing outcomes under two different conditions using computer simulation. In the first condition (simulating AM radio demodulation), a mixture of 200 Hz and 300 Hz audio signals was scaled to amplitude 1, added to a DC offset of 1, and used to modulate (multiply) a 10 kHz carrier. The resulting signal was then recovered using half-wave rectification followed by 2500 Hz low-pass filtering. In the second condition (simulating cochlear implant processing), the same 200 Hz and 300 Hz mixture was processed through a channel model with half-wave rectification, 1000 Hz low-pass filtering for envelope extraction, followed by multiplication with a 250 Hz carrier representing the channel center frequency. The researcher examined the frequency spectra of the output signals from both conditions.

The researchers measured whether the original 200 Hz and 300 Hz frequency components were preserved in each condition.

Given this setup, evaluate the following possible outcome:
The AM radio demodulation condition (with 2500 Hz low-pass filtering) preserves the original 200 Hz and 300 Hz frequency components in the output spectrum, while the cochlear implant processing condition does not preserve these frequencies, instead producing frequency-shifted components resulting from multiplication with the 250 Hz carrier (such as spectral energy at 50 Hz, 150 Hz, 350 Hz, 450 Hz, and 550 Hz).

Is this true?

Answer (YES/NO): YES